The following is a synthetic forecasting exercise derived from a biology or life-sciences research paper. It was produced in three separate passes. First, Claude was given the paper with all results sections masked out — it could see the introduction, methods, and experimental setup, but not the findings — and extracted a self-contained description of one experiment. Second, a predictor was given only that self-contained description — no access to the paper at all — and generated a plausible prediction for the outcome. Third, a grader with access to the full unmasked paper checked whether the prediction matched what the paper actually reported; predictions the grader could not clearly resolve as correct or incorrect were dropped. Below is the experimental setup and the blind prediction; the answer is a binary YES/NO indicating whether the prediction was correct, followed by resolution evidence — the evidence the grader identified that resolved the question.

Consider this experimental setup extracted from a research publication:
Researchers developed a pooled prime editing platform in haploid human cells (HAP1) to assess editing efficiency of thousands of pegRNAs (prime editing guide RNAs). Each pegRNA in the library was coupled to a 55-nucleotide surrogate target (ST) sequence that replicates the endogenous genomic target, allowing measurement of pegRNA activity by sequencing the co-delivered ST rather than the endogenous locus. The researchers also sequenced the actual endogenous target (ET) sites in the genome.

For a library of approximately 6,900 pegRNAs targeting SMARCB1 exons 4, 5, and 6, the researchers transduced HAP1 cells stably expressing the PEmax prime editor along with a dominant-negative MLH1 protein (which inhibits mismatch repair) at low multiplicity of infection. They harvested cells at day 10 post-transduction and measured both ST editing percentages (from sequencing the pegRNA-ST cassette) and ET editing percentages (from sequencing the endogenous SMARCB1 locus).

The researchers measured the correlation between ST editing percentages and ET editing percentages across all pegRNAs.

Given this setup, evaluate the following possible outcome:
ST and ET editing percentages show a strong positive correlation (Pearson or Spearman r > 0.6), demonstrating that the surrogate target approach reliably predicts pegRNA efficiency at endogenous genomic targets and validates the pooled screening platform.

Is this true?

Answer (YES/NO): NO